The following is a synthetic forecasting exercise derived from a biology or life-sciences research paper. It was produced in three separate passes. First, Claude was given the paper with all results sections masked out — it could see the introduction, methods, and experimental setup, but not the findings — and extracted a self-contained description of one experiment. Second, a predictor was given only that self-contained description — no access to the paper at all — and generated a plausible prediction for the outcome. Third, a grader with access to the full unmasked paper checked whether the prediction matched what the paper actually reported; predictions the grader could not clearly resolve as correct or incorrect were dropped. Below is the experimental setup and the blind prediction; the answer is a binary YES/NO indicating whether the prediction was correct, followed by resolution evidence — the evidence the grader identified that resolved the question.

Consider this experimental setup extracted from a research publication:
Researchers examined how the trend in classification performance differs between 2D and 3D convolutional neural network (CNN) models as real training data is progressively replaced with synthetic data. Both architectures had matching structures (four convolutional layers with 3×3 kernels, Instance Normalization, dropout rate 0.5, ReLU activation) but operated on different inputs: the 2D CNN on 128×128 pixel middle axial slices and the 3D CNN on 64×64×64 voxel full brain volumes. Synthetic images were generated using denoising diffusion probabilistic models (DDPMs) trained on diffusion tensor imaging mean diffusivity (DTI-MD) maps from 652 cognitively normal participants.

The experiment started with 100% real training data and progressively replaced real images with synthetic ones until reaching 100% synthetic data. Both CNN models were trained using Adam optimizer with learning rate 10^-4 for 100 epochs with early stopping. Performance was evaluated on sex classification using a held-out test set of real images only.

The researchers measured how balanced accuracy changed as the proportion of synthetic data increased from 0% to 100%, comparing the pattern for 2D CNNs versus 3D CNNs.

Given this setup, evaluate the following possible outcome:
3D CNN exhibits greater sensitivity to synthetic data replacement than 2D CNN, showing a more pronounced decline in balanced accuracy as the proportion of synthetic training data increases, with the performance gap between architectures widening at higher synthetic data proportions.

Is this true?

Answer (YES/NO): NO